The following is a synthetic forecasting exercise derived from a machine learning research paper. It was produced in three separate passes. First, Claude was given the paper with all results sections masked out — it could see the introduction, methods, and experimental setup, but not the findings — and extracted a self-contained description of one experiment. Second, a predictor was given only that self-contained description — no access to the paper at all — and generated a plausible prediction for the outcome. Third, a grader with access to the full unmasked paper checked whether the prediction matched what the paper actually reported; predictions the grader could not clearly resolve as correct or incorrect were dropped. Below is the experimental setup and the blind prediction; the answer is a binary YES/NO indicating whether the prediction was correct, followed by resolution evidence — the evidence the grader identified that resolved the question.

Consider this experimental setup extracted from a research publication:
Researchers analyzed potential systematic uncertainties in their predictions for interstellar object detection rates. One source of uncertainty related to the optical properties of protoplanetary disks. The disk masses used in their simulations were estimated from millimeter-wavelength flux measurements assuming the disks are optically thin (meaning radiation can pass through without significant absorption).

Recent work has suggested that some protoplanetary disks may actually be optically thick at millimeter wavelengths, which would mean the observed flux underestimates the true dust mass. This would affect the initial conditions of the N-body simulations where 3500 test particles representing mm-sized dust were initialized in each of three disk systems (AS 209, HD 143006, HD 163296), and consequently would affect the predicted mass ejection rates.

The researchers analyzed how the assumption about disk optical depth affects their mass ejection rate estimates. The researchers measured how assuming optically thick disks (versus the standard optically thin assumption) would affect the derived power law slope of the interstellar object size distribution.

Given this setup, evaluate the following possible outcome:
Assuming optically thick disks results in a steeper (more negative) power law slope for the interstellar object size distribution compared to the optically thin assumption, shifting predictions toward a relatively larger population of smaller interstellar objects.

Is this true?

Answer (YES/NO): YES